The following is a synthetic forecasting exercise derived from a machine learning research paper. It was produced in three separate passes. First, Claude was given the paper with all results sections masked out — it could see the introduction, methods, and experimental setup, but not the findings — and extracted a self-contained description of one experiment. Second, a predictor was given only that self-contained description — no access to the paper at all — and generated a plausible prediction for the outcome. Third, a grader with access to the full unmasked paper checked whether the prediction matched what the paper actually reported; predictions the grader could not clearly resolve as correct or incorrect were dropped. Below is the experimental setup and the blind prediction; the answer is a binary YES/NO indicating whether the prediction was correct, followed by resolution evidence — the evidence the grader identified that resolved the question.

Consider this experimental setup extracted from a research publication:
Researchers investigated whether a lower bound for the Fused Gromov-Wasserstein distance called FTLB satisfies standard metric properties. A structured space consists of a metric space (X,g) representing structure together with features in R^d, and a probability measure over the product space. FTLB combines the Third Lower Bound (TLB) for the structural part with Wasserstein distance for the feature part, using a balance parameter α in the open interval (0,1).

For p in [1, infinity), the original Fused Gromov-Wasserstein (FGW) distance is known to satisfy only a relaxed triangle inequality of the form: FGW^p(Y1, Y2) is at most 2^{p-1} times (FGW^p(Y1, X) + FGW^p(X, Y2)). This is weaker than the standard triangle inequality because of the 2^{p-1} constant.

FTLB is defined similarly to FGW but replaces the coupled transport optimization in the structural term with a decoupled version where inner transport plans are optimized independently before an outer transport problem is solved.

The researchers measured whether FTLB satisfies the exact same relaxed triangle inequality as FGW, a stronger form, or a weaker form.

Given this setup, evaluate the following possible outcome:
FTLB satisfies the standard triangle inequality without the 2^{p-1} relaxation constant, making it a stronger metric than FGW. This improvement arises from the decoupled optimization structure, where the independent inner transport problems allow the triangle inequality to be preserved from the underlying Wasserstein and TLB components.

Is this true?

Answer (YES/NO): NO